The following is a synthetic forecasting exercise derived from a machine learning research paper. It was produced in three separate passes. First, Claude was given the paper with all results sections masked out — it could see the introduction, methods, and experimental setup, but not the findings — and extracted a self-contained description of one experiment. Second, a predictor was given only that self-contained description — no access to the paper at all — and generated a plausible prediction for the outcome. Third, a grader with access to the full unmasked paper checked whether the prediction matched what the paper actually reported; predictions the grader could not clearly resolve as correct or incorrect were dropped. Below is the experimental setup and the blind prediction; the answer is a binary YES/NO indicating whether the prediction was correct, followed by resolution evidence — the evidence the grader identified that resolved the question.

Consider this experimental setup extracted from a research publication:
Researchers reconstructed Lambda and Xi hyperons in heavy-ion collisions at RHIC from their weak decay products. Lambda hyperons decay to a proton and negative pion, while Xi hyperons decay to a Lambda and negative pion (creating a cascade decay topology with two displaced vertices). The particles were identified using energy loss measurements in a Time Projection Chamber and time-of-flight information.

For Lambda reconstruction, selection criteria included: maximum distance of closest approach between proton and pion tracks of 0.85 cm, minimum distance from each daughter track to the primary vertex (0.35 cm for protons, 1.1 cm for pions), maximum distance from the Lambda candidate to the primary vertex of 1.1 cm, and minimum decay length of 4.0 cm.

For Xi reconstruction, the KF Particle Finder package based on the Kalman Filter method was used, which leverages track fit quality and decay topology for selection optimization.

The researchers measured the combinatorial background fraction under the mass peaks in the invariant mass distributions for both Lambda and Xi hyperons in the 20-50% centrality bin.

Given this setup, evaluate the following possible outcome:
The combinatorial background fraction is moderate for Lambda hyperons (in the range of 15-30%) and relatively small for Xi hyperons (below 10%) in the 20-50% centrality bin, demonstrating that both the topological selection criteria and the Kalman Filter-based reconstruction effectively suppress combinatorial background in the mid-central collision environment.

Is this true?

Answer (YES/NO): NO